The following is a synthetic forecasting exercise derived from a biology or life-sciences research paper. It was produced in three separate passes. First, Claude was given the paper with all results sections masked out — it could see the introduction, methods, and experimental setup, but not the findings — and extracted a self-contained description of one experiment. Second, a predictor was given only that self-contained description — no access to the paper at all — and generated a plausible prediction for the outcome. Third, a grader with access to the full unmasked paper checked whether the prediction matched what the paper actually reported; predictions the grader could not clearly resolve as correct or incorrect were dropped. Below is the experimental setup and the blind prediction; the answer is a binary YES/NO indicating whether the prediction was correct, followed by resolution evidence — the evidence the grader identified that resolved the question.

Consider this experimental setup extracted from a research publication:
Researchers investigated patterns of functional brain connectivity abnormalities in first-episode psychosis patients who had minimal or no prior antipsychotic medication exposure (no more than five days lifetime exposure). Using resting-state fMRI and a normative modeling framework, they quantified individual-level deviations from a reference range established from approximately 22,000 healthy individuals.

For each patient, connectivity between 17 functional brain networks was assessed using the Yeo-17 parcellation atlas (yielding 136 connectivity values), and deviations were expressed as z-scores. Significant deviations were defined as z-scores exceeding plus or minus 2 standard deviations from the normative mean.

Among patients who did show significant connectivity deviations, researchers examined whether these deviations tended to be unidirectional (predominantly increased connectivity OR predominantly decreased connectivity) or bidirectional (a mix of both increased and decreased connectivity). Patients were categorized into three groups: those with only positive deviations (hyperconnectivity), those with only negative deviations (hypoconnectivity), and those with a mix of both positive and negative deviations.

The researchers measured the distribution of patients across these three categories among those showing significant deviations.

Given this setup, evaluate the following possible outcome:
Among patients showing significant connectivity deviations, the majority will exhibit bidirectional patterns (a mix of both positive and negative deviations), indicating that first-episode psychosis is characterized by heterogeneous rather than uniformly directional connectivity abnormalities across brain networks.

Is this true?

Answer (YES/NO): NO